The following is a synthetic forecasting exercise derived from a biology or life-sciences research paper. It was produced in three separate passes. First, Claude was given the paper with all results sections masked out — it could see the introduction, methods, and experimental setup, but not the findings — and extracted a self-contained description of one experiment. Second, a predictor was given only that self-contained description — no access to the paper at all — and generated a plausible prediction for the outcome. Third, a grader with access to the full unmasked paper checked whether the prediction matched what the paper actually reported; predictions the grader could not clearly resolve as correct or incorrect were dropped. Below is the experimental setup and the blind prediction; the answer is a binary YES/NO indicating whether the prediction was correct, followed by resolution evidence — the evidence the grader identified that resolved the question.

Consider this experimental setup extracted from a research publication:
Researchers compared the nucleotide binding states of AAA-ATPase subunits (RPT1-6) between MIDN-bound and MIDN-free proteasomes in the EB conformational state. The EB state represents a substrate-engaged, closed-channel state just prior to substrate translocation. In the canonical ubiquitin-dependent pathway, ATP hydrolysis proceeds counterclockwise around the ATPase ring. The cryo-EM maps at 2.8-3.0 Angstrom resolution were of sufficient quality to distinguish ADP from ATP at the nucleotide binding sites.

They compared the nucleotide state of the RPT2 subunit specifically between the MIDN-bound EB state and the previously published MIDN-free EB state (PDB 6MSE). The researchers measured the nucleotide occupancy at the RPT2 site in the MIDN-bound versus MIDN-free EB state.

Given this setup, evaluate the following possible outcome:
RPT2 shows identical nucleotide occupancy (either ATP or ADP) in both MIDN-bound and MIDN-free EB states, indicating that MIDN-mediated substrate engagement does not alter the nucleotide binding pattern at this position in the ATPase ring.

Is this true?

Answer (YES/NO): NO